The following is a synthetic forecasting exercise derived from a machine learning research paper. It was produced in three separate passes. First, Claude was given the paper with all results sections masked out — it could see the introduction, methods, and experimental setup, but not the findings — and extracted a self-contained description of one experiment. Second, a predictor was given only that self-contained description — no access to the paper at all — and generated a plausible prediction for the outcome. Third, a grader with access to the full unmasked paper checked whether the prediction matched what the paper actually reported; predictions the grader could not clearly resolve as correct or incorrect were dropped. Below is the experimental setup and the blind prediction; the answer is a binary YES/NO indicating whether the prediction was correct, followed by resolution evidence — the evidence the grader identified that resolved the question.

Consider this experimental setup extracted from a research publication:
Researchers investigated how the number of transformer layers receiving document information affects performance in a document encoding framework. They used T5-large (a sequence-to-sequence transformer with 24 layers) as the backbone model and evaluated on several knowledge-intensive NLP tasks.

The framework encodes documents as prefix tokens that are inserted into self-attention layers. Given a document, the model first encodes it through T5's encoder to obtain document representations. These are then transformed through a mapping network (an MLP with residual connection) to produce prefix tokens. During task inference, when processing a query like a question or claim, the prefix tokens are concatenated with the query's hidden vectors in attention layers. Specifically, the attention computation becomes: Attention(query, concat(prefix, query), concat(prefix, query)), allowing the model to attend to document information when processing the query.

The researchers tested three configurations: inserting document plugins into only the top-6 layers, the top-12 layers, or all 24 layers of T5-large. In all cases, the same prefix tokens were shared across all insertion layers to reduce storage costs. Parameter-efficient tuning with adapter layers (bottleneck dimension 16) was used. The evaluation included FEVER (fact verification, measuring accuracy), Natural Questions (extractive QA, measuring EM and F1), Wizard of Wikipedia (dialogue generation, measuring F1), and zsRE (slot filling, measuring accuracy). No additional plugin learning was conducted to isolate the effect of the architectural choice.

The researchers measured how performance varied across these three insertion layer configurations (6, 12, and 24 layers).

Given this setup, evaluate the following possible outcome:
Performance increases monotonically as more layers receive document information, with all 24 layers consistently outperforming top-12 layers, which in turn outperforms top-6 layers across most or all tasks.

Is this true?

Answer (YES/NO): NO